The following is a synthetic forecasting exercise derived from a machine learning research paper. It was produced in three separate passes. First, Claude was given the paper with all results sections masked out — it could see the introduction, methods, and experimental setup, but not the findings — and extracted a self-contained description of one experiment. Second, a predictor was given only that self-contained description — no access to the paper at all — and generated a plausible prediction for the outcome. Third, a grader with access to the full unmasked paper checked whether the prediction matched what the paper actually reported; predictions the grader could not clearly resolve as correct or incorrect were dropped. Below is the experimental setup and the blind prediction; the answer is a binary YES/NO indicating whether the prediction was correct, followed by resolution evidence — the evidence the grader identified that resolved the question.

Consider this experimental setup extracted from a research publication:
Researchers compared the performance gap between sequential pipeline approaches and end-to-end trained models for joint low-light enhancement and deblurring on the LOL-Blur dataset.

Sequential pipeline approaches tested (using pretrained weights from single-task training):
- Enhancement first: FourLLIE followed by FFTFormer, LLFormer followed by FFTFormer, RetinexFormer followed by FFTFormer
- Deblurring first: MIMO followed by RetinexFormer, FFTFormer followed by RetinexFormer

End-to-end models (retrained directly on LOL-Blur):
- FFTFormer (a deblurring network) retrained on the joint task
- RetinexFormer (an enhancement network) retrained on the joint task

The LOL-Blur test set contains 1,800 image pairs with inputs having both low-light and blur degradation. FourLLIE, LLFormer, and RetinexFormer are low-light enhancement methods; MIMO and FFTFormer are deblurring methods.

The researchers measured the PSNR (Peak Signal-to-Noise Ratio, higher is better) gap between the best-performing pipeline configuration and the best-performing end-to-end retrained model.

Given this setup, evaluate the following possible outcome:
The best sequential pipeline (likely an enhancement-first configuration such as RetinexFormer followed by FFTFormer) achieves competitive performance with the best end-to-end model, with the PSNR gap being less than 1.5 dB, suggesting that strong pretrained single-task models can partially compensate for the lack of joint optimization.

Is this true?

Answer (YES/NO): NO